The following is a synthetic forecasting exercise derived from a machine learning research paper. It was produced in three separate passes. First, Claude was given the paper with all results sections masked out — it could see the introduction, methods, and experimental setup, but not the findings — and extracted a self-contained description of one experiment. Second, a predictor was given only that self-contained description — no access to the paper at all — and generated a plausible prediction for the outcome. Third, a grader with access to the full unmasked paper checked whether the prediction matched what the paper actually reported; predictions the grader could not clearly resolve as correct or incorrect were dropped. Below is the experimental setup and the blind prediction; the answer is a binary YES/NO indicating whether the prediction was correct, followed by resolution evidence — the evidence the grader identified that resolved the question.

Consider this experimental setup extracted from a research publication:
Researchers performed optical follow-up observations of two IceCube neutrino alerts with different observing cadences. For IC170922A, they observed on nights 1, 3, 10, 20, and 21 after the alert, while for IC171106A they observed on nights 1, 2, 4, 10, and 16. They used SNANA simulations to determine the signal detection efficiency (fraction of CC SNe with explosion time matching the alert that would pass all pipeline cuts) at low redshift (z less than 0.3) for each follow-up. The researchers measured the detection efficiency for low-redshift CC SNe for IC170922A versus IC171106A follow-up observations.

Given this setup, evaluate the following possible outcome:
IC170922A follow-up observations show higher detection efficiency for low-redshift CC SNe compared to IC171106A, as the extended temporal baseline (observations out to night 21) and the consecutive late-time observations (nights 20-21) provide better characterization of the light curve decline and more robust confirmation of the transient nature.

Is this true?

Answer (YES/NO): NO